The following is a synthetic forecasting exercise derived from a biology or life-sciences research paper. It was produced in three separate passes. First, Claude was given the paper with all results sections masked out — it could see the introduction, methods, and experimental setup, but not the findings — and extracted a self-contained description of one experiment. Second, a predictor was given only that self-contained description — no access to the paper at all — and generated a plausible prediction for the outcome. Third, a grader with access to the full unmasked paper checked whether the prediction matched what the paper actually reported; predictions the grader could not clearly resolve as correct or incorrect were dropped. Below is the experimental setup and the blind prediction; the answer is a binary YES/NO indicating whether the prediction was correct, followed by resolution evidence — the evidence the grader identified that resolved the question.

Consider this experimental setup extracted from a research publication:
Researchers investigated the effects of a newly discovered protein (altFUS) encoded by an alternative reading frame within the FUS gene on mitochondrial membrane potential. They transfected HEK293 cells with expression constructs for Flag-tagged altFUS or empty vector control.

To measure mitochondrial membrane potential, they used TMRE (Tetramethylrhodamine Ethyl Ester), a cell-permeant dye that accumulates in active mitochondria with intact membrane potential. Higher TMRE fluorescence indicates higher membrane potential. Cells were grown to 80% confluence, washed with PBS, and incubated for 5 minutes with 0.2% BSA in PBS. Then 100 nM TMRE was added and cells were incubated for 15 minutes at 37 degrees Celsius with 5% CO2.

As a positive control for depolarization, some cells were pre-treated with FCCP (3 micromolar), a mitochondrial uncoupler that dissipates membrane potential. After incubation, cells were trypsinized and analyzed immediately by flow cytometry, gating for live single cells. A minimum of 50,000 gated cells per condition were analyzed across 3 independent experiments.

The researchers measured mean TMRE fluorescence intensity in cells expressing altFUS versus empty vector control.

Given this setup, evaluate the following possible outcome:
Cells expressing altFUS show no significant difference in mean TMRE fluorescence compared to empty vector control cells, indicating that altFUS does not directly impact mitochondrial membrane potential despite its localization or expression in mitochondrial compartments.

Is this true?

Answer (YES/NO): YES